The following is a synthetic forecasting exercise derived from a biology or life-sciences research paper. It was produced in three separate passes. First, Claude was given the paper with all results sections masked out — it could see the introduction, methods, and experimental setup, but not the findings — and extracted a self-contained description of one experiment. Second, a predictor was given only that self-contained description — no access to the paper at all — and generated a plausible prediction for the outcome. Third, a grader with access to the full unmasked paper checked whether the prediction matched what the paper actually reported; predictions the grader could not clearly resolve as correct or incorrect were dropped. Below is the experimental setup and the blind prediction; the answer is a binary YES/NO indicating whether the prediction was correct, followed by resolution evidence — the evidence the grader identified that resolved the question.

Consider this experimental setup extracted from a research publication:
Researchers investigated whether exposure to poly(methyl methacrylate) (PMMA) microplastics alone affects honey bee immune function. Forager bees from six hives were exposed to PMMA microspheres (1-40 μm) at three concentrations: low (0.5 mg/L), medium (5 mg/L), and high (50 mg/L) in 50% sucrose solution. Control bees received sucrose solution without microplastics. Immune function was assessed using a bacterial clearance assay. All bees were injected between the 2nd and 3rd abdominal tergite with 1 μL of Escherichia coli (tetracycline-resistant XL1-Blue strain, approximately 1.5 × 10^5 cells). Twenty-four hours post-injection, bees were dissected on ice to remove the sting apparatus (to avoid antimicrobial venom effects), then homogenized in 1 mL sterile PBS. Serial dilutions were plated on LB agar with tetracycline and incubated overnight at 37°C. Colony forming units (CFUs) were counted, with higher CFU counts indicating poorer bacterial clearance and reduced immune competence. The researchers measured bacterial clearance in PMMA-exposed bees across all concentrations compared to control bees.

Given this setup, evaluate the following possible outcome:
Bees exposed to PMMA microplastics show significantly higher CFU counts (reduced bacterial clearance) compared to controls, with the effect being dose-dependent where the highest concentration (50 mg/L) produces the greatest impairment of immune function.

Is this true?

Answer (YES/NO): NO